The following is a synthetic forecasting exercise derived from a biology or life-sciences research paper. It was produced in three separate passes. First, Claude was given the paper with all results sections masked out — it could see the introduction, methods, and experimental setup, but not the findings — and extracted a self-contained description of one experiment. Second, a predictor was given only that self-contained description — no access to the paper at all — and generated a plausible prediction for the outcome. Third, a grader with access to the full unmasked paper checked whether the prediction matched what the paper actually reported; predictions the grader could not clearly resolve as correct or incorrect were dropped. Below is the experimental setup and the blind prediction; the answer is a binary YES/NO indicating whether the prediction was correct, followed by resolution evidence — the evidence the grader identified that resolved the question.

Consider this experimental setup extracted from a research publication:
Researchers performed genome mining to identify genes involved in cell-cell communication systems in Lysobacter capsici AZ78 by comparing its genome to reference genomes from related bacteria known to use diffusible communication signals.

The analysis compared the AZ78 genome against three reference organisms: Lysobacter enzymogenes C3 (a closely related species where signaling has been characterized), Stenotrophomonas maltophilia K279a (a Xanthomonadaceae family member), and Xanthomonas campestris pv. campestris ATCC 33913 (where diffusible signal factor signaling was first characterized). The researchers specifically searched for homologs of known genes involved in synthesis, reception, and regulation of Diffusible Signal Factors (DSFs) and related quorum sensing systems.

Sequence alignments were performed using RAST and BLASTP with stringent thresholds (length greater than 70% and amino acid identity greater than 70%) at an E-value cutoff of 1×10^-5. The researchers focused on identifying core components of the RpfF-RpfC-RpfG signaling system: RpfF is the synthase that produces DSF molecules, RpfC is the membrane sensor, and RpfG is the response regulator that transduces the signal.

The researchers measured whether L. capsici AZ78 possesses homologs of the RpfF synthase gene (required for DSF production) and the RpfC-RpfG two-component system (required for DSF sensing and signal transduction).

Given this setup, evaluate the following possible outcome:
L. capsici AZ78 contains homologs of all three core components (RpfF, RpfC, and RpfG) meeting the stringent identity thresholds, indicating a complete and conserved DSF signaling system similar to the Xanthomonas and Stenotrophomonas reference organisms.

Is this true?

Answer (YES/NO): NO